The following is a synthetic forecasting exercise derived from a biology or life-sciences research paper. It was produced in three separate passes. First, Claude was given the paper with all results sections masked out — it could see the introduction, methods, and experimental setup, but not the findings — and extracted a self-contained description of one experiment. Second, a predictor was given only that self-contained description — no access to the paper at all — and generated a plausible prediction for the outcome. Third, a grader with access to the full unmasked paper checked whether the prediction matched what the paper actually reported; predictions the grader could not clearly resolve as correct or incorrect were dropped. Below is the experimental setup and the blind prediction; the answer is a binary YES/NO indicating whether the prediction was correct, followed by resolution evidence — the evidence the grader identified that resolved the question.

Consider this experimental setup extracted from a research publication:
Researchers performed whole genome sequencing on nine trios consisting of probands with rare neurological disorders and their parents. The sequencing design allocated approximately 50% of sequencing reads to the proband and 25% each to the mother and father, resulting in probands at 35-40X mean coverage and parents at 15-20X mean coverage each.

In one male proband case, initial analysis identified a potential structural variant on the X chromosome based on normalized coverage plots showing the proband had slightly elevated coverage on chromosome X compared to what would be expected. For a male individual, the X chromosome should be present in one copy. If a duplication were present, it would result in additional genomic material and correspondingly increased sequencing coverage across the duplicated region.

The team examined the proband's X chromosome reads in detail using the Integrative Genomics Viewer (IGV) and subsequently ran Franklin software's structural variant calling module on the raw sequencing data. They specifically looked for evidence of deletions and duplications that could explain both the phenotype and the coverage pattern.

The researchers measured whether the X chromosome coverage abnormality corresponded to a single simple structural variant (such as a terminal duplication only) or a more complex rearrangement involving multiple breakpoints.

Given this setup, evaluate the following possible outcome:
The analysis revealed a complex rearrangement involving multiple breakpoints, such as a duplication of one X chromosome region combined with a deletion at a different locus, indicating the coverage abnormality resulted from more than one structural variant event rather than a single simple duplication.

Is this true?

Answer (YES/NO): YES